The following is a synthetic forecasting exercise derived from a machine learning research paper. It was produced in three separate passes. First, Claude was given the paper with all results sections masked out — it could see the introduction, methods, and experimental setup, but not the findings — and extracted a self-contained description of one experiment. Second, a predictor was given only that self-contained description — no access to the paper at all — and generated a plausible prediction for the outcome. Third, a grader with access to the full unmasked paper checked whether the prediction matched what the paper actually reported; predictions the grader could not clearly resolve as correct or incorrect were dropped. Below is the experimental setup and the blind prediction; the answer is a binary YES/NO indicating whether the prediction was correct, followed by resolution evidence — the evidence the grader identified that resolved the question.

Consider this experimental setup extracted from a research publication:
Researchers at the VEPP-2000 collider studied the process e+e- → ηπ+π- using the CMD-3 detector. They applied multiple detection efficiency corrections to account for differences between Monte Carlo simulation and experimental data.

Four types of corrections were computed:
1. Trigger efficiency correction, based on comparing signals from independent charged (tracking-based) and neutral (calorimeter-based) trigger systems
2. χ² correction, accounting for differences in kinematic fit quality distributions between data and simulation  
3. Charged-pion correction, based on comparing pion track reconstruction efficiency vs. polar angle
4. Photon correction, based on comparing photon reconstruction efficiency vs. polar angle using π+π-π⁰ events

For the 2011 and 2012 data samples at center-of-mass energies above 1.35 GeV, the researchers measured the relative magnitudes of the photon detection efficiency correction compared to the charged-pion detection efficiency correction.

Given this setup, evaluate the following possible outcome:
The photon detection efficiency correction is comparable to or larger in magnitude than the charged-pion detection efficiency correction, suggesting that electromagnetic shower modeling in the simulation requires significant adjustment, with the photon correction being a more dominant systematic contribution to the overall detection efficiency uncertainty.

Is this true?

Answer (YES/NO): NO